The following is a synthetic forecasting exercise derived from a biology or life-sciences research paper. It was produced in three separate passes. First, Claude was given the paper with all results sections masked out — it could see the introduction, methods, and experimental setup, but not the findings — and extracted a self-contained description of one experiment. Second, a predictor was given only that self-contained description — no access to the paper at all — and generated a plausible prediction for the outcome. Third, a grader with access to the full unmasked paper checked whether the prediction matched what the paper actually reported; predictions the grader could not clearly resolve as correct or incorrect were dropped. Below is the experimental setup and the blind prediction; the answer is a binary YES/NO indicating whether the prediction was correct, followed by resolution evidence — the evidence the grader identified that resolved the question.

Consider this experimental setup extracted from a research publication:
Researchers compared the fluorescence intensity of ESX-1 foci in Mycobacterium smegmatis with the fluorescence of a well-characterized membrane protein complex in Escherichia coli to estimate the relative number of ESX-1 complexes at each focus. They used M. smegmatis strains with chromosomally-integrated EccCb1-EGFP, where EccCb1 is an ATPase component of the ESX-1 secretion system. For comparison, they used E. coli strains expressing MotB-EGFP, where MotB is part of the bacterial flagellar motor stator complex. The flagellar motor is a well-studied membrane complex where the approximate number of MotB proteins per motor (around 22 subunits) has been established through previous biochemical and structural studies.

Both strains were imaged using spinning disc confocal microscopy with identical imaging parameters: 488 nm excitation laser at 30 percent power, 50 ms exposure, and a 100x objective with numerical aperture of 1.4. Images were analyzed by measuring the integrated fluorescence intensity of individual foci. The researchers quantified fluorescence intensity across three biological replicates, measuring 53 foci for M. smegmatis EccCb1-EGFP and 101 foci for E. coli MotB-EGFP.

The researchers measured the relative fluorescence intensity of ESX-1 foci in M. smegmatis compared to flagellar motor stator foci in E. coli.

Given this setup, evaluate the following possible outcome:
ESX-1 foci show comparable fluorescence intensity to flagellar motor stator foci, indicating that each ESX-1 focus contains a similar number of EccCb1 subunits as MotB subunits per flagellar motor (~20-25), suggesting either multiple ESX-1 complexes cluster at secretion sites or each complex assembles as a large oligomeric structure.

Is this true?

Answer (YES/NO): NO